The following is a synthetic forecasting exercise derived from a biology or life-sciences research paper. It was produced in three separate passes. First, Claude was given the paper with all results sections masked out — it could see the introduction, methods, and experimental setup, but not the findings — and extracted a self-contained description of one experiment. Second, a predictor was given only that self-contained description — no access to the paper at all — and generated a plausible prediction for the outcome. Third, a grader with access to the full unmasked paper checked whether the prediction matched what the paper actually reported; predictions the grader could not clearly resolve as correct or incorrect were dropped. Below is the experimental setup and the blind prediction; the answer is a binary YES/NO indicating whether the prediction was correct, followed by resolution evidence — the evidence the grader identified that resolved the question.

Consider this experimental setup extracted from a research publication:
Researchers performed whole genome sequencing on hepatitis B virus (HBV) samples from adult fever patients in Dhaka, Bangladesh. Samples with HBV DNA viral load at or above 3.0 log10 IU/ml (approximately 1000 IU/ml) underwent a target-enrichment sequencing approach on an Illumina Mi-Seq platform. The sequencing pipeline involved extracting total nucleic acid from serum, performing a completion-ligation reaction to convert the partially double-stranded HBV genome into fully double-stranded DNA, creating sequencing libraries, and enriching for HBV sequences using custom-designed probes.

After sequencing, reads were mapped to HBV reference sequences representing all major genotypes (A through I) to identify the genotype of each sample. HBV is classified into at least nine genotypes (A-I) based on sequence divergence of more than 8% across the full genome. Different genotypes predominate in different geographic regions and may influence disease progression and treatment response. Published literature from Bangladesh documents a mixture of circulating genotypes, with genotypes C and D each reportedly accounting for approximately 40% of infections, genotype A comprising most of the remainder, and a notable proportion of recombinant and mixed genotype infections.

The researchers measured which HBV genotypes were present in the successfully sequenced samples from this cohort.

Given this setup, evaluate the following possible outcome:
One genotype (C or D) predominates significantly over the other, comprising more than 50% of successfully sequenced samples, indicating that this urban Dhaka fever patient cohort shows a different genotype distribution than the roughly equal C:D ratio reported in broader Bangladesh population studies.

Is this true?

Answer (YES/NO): NO